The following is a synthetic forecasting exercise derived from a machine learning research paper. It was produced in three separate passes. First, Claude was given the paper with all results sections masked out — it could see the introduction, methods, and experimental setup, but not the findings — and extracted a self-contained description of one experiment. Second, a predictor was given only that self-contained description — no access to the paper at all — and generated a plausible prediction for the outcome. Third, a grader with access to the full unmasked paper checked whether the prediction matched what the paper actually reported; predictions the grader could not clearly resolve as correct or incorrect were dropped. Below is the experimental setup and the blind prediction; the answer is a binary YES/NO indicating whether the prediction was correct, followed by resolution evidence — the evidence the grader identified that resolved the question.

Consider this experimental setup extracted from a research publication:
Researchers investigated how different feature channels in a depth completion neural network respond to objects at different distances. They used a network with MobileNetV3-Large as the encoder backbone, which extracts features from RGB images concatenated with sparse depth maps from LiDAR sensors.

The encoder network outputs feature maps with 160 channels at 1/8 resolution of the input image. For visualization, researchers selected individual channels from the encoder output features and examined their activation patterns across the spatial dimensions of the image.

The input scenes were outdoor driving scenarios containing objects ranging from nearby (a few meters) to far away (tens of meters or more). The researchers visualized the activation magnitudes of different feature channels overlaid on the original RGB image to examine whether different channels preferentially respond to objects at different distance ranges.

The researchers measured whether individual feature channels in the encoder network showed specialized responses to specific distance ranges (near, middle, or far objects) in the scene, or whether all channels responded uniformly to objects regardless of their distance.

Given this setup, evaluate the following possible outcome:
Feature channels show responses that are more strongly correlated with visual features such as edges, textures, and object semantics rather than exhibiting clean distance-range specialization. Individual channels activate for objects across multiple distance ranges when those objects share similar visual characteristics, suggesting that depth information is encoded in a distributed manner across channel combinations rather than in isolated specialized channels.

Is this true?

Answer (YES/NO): NO